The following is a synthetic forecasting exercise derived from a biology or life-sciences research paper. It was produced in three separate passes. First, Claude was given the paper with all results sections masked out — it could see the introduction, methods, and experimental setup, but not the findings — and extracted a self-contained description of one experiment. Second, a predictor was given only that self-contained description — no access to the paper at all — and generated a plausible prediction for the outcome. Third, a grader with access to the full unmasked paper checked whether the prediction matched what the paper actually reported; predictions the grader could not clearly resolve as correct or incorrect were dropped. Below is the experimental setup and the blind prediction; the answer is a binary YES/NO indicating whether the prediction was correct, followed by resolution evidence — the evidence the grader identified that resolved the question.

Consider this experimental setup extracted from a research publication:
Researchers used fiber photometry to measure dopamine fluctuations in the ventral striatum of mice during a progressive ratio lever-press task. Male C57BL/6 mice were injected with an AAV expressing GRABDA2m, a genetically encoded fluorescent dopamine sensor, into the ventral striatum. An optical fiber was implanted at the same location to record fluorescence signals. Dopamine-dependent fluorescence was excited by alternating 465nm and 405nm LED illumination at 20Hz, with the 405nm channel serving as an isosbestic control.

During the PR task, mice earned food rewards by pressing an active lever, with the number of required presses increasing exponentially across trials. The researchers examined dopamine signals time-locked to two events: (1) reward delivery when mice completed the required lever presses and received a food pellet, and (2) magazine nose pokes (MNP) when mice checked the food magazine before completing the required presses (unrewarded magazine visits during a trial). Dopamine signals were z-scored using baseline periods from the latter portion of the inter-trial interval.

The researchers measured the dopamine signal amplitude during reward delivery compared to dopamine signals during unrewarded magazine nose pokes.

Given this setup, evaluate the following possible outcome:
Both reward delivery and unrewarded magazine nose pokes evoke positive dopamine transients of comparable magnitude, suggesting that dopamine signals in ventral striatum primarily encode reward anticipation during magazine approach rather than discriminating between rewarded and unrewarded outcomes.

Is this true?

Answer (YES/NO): NO